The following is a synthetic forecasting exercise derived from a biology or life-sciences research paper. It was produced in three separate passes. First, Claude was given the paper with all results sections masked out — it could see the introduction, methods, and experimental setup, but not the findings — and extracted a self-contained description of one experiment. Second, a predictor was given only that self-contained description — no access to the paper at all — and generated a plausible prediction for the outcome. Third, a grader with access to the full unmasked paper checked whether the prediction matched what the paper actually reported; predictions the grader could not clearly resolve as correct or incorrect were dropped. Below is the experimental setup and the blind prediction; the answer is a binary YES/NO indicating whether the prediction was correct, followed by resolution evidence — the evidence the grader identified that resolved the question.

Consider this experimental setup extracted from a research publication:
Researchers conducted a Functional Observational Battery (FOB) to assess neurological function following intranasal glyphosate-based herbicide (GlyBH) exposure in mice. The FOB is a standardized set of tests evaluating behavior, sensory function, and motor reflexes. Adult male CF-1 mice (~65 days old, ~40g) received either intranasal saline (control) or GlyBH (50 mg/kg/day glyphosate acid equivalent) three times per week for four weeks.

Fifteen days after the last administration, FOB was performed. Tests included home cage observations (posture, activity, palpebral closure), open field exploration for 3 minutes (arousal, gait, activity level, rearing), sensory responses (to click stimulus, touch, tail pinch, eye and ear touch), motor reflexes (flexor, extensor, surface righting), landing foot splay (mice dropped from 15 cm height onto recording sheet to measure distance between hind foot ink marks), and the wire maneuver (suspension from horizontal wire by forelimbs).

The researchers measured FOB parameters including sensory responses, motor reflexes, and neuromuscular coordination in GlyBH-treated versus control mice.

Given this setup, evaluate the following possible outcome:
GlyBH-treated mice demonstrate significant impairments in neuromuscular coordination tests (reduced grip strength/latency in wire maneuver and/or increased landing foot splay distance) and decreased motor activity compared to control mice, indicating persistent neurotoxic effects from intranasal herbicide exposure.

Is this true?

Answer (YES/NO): NO